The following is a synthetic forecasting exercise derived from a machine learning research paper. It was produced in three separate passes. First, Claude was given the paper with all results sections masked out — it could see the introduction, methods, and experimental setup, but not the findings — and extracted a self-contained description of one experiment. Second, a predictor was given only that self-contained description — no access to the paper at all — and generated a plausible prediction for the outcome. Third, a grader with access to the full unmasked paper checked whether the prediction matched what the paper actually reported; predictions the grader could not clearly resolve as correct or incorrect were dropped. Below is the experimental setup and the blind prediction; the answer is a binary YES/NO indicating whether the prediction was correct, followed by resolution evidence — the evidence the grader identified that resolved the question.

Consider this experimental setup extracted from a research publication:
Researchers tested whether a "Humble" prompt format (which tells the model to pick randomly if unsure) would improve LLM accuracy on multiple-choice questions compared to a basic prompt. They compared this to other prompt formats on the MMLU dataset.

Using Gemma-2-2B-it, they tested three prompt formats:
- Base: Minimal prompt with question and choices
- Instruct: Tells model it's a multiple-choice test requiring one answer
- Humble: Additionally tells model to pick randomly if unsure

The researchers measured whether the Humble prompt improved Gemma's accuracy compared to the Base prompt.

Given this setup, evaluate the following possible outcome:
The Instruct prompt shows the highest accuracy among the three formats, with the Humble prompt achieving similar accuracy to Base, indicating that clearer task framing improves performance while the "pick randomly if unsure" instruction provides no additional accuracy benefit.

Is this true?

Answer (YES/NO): NO